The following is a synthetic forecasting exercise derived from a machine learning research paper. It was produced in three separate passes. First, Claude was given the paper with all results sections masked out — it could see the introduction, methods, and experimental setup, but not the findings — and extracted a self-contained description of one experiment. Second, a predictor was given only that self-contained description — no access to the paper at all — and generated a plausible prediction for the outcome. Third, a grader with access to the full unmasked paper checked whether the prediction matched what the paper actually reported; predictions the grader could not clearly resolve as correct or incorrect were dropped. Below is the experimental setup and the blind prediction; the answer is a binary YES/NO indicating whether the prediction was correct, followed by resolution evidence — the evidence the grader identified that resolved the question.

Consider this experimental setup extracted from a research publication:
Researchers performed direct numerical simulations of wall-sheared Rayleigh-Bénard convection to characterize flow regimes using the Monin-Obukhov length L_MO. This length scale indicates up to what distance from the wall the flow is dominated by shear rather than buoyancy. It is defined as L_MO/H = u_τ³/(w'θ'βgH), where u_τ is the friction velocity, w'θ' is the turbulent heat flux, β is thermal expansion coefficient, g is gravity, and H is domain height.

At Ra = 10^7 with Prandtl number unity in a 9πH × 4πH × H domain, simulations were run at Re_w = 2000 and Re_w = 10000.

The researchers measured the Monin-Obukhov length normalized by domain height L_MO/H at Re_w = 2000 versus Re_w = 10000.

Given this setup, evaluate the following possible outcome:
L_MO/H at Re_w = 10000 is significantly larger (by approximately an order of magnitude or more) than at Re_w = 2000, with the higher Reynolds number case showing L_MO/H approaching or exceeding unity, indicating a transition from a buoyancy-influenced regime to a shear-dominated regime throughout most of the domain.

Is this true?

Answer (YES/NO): YES